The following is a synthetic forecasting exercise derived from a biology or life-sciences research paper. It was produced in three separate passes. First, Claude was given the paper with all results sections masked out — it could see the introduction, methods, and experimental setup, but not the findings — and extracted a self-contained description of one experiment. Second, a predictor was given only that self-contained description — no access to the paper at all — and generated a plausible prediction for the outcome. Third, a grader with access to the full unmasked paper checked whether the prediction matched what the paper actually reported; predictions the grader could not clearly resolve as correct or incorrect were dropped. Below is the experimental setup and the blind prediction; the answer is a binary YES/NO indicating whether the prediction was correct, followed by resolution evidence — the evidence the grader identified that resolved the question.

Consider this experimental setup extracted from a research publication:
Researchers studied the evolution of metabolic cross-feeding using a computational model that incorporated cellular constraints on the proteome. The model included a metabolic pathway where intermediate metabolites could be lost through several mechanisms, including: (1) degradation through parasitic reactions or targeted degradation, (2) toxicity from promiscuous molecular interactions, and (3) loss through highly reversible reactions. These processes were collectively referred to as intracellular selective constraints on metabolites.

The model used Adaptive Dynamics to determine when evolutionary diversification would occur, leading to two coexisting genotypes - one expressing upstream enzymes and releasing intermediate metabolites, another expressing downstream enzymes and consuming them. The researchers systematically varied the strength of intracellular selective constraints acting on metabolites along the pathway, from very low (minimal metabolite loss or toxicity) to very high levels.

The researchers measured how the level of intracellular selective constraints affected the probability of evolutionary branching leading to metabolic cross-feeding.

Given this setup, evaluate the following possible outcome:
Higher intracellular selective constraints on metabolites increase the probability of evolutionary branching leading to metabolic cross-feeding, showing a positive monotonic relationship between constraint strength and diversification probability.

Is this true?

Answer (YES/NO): NO